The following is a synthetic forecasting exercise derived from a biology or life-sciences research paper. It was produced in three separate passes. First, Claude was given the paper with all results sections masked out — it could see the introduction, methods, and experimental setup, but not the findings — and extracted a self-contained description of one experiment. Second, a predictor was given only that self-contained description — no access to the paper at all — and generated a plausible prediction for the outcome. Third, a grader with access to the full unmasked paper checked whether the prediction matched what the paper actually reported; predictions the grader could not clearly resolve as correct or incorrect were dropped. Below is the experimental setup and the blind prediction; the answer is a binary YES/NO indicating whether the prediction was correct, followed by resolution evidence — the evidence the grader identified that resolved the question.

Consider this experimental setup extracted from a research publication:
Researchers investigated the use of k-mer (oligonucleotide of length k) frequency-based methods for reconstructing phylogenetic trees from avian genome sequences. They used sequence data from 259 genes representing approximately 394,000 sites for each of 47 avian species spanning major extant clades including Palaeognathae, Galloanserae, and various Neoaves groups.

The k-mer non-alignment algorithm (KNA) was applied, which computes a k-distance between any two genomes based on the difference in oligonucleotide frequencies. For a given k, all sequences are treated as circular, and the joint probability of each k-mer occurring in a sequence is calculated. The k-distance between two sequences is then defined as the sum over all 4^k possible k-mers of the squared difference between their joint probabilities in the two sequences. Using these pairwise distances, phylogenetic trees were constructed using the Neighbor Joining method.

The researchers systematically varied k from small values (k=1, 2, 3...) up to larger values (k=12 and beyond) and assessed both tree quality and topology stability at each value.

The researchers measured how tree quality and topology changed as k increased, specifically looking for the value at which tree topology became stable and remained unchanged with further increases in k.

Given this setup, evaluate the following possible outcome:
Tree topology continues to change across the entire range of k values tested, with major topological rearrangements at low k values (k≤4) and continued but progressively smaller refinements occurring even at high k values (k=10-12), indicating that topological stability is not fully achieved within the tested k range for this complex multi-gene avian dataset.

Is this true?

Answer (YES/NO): NO